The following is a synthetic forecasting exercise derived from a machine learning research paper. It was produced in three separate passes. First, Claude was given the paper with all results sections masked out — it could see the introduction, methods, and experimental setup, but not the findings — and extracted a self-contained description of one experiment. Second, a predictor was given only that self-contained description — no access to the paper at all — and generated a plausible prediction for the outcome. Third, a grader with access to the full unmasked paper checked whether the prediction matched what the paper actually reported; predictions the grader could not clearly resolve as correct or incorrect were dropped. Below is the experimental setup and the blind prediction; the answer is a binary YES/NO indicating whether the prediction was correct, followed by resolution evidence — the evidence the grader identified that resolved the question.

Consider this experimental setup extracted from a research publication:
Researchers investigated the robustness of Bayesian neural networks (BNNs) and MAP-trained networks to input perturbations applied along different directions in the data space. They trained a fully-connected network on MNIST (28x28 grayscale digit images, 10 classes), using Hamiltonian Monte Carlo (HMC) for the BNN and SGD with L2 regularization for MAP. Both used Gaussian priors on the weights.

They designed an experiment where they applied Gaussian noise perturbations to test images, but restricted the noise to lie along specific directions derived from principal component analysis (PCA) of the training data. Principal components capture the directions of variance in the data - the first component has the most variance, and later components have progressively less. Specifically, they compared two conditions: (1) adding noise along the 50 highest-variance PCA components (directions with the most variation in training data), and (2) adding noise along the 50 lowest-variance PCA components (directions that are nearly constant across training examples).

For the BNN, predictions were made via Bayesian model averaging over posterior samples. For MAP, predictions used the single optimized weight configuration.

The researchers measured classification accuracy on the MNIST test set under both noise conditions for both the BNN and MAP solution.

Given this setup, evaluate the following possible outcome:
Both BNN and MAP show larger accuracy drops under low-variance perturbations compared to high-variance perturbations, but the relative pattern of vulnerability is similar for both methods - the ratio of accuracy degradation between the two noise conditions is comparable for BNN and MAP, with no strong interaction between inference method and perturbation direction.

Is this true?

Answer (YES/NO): NO